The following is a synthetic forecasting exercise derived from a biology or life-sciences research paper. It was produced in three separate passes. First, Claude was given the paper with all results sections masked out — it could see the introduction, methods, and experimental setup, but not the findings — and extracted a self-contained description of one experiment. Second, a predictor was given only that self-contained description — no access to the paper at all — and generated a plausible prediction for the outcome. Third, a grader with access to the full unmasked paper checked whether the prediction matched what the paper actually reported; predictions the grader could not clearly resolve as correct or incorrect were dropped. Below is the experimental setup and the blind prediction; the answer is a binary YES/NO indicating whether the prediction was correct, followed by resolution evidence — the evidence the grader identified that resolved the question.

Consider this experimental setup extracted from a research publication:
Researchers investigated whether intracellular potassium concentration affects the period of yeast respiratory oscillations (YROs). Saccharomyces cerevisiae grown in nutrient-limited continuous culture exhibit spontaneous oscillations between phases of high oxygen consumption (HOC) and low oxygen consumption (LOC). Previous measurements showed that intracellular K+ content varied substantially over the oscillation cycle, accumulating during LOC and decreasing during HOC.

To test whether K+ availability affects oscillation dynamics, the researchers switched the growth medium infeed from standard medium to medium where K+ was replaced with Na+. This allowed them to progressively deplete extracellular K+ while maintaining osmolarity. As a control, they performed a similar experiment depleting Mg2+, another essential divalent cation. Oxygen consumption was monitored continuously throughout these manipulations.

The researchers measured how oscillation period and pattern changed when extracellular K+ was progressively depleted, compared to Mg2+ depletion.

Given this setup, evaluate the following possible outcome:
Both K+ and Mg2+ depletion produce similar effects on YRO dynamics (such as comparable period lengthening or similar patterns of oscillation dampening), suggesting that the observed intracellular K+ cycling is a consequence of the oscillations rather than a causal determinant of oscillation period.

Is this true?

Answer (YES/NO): NO